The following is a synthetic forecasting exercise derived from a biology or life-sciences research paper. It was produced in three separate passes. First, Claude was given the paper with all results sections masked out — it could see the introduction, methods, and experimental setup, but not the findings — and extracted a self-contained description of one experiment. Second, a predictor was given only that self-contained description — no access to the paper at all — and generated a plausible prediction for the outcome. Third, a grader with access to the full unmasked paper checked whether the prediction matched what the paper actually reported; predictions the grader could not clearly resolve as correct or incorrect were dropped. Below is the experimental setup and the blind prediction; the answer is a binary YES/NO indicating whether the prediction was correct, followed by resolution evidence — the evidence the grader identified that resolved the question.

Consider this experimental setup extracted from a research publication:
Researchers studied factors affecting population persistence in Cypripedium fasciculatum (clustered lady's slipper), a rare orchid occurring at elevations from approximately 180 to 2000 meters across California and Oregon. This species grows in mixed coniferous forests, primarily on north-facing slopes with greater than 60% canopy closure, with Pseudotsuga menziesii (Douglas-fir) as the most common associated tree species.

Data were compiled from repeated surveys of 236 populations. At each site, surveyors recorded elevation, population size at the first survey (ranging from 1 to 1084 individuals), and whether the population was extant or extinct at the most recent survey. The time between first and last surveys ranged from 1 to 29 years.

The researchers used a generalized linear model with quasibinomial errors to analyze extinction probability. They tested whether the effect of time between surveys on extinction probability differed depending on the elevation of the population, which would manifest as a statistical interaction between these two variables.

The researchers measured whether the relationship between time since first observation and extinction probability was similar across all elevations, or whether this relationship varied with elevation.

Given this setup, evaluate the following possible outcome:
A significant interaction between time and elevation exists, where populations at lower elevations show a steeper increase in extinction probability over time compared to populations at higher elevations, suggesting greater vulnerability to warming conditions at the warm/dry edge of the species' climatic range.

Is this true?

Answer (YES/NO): YES